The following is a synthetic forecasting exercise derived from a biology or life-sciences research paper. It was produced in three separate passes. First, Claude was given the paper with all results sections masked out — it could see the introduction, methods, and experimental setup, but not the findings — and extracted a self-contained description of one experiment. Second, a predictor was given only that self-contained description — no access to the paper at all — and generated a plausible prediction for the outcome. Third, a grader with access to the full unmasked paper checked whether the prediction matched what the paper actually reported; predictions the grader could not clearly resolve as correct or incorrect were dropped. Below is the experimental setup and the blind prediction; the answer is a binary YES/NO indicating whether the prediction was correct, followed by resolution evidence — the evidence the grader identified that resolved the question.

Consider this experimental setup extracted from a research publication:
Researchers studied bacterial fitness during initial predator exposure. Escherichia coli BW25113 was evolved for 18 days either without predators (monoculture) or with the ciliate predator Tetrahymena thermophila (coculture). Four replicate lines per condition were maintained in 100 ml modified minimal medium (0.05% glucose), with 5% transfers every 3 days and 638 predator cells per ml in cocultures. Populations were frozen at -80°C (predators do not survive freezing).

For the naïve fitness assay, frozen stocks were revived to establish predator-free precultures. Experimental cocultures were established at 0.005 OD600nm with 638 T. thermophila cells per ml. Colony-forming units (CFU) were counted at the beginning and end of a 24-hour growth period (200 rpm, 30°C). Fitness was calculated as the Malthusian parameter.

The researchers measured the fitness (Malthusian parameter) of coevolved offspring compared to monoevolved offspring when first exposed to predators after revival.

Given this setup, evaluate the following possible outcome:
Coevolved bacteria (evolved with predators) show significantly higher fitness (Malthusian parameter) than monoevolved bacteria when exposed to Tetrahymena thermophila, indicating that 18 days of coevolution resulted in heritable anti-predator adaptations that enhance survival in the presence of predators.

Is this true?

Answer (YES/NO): YES